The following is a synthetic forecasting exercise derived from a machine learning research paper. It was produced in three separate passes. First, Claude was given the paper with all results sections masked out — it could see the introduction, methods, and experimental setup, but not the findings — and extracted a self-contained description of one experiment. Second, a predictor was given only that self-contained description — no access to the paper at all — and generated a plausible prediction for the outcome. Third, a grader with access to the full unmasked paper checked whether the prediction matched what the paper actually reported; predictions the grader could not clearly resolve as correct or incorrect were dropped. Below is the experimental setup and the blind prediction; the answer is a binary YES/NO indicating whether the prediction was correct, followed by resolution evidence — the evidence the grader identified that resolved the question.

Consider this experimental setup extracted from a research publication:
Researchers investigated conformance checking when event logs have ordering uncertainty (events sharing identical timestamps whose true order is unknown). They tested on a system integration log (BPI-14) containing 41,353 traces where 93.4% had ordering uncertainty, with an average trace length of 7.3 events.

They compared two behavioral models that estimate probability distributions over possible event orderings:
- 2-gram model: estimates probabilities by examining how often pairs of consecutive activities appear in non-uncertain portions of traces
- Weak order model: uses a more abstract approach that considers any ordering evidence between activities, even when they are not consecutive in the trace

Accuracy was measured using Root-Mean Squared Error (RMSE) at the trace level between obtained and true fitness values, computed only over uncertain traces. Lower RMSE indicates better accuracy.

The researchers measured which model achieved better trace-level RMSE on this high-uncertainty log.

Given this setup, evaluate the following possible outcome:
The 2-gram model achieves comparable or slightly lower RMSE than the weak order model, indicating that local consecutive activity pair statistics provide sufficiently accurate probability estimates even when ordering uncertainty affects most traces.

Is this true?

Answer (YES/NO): NO